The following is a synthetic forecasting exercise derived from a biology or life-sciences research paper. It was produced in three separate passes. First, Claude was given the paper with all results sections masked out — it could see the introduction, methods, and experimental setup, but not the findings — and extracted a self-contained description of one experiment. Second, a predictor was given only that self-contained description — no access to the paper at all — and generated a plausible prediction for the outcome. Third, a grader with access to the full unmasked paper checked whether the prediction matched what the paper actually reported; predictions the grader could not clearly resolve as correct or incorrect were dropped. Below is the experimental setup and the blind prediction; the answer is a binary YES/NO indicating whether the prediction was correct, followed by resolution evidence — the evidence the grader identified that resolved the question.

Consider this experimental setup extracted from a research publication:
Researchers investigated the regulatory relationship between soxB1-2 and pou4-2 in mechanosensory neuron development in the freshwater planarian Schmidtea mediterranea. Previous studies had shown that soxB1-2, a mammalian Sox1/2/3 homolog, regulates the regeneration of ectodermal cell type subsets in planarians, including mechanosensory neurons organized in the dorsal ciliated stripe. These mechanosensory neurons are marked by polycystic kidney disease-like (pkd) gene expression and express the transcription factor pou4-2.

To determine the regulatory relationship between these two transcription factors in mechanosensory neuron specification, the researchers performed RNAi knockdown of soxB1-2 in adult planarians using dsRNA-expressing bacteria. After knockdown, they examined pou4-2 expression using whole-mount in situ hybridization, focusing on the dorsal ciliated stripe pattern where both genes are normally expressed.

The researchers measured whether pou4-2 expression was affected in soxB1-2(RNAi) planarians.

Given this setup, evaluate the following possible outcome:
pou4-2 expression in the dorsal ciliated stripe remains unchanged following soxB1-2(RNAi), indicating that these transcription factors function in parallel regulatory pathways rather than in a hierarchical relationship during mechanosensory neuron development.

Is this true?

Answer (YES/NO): NO